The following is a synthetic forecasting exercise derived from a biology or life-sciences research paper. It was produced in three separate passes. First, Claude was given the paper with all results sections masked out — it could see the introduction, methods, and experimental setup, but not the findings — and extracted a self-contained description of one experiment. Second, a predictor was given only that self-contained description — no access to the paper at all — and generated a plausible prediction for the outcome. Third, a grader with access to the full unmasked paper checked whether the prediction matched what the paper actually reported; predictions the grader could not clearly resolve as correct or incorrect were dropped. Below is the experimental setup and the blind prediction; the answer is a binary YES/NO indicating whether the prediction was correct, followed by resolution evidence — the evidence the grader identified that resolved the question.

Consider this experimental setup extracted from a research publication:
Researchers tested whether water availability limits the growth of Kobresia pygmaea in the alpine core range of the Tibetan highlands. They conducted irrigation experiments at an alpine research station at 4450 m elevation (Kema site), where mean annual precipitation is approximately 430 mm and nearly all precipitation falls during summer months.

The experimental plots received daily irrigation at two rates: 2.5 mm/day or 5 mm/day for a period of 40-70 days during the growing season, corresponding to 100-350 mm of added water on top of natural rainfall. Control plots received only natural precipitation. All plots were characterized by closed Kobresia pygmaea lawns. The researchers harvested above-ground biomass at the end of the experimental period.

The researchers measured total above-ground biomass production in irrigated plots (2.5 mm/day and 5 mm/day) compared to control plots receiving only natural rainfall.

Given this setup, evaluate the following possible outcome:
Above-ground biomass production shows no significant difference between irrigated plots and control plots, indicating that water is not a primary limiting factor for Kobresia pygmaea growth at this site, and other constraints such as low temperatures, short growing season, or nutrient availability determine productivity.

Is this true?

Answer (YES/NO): YES